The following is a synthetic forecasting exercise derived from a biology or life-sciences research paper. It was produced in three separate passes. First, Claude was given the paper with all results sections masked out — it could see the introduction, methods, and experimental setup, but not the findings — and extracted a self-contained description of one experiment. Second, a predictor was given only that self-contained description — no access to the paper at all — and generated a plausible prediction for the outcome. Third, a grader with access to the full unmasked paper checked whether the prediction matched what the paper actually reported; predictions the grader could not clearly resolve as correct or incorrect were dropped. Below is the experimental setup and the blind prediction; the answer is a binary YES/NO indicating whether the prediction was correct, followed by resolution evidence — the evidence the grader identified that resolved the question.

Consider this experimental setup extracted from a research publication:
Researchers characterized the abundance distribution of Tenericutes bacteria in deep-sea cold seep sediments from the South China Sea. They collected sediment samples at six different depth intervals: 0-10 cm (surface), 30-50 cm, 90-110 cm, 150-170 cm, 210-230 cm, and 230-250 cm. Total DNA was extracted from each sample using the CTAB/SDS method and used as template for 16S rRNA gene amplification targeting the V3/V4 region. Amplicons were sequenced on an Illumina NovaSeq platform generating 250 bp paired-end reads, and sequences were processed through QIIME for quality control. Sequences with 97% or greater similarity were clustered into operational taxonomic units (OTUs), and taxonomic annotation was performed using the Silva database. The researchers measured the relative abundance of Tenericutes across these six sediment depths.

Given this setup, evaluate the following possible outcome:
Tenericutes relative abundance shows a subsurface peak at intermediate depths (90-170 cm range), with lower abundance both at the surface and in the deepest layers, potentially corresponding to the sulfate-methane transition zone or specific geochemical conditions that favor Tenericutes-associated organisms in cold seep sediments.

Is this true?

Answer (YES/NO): YES